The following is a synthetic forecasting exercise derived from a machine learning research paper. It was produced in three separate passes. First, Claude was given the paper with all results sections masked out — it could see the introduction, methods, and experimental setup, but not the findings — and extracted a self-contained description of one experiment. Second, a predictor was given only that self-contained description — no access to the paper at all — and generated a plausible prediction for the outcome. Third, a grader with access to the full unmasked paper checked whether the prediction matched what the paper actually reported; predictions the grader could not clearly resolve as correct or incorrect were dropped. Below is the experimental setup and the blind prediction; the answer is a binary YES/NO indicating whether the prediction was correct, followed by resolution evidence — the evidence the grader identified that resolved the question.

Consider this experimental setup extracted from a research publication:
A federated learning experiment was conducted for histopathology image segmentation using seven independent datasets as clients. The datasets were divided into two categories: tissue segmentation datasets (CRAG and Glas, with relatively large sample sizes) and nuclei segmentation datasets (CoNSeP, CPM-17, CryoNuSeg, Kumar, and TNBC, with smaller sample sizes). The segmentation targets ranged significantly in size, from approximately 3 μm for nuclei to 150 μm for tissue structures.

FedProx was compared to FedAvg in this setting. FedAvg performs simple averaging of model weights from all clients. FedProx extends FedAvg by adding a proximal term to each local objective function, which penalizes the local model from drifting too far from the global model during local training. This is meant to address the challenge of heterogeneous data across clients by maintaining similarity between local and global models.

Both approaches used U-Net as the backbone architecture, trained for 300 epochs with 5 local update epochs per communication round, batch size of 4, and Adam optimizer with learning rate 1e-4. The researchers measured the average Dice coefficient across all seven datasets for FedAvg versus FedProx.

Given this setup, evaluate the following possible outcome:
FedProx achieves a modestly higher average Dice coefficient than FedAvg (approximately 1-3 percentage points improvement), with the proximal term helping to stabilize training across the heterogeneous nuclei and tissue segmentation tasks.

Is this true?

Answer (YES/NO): NO